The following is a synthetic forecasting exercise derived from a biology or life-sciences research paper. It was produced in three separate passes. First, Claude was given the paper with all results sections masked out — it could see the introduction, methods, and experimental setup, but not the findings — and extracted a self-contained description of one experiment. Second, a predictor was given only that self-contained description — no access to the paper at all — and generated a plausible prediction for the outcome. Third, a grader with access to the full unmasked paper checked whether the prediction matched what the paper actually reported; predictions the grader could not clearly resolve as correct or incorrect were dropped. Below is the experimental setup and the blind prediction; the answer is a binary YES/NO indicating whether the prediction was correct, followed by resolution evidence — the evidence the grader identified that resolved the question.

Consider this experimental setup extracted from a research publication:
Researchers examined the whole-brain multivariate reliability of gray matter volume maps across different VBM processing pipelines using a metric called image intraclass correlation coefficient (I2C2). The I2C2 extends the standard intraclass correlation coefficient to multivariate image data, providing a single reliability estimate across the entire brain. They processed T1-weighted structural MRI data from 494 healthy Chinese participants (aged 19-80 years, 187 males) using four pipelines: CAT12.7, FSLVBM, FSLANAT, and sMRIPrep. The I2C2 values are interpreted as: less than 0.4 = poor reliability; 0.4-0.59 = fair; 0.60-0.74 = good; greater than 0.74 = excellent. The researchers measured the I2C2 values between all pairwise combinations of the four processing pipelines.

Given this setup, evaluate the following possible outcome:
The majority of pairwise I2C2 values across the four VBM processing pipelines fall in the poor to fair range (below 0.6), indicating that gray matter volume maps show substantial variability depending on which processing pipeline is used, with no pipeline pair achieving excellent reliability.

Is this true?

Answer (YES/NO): YES